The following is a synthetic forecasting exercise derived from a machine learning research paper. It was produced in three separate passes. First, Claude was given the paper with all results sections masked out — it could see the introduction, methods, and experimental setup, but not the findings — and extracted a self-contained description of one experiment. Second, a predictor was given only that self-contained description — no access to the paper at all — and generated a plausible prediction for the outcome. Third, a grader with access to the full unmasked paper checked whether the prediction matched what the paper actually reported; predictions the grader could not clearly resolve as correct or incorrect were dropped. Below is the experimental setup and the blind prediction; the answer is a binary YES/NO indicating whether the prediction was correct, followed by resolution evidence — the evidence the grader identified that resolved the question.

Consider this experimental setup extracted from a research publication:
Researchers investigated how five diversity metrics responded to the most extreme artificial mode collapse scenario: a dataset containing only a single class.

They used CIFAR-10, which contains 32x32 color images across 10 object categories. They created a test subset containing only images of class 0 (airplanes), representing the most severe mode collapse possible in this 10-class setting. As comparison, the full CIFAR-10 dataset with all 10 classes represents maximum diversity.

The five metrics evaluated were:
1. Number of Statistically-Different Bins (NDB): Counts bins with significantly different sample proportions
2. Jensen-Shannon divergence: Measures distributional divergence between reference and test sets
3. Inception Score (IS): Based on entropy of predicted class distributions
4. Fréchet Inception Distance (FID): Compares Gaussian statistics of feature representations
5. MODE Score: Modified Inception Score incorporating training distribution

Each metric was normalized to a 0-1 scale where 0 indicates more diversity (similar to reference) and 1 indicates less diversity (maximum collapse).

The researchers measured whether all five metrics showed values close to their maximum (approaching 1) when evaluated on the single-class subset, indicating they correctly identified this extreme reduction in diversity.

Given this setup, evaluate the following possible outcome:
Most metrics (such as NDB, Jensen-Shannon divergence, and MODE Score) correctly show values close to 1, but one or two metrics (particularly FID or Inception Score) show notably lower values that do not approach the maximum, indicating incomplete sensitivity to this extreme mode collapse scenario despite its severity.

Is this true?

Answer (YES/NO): NO